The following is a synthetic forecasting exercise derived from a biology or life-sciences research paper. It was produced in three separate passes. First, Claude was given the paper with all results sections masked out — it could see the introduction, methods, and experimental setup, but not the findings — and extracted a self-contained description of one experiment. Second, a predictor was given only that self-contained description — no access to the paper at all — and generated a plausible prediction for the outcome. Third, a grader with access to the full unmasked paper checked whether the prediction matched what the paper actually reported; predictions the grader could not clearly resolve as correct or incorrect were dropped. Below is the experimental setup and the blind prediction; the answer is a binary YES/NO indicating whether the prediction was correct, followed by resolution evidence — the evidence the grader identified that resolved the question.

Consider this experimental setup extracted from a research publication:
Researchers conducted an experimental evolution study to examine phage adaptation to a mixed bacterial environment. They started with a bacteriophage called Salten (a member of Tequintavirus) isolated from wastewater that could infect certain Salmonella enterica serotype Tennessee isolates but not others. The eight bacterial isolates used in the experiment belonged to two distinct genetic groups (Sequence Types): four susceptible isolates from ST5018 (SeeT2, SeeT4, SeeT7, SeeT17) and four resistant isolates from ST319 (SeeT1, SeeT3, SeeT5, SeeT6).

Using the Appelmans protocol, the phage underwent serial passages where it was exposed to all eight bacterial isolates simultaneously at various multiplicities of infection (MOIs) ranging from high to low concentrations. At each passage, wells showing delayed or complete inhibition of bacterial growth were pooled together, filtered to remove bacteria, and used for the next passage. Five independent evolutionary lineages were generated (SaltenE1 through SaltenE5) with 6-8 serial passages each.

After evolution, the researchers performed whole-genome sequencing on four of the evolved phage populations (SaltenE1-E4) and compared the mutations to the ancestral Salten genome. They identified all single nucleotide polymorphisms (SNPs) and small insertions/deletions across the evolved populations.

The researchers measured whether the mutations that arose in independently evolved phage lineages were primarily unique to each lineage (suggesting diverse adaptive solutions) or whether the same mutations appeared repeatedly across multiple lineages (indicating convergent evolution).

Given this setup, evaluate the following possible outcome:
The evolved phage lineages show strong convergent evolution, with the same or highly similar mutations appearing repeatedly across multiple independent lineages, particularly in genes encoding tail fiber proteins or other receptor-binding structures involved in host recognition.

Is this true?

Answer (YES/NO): YES